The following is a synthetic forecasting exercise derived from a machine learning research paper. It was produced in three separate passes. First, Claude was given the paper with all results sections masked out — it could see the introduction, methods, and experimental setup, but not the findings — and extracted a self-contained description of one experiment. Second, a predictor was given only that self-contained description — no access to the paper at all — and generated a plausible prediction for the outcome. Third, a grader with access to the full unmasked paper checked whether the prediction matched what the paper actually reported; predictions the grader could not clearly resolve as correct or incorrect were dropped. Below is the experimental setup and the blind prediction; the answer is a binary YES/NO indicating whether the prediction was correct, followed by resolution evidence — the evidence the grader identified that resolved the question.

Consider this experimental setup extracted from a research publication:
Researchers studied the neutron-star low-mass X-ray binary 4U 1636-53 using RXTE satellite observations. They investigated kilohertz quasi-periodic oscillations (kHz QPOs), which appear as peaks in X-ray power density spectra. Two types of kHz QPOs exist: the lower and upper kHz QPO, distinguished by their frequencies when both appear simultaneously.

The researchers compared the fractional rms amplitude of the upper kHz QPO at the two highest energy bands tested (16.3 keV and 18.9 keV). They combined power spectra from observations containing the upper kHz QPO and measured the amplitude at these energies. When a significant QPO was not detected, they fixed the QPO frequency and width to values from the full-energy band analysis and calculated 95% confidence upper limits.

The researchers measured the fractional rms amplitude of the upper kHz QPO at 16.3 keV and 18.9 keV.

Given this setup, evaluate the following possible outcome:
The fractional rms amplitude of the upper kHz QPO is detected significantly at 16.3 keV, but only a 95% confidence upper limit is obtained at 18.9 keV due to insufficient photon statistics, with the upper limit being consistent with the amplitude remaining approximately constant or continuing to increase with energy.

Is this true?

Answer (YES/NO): NO